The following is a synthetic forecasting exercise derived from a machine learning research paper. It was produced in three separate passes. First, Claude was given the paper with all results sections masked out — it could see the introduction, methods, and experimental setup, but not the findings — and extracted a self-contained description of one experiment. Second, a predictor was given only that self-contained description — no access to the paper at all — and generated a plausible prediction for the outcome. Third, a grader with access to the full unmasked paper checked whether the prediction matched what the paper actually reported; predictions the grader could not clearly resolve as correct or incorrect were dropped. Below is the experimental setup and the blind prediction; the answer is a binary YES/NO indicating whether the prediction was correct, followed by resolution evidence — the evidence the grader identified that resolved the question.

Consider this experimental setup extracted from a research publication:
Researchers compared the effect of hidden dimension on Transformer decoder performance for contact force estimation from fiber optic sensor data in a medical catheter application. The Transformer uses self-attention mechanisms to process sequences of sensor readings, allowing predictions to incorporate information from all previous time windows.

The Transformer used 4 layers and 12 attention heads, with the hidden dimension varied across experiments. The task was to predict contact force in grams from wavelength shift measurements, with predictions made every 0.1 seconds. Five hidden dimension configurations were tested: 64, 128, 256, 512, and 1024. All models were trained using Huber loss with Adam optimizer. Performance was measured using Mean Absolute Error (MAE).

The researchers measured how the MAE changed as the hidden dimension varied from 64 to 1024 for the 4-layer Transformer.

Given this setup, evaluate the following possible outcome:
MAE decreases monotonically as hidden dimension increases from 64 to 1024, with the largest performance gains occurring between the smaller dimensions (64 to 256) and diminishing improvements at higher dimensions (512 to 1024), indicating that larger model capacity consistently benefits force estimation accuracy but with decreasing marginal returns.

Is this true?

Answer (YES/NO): NO